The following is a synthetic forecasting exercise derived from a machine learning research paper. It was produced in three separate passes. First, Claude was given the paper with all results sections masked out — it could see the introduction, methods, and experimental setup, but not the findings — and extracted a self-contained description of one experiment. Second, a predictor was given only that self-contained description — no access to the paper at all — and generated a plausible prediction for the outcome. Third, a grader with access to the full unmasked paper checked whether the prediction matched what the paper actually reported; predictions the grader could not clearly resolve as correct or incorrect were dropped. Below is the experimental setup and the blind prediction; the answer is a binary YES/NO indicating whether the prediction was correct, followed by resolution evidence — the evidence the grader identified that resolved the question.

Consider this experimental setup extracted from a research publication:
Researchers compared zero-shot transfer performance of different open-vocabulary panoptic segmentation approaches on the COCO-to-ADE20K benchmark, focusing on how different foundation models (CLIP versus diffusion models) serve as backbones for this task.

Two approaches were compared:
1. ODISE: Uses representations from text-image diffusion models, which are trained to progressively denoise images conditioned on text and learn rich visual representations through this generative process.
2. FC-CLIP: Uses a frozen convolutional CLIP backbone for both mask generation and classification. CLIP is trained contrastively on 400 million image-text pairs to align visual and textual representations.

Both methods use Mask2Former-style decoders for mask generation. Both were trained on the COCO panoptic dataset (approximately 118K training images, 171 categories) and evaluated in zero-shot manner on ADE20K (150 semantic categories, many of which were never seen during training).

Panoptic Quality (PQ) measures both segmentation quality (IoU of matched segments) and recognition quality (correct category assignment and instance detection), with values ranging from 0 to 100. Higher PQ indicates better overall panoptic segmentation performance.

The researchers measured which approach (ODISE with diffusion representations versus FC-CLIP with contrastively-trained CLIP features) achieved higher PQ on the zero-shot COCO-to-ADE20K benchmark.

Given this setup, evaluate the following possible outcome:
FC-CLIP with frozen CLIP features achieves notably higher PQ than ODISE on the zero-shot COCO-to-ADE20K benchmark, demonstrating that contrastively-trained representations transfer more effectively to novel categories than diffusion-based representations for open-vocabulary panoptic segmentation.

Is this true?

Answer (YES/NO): YES